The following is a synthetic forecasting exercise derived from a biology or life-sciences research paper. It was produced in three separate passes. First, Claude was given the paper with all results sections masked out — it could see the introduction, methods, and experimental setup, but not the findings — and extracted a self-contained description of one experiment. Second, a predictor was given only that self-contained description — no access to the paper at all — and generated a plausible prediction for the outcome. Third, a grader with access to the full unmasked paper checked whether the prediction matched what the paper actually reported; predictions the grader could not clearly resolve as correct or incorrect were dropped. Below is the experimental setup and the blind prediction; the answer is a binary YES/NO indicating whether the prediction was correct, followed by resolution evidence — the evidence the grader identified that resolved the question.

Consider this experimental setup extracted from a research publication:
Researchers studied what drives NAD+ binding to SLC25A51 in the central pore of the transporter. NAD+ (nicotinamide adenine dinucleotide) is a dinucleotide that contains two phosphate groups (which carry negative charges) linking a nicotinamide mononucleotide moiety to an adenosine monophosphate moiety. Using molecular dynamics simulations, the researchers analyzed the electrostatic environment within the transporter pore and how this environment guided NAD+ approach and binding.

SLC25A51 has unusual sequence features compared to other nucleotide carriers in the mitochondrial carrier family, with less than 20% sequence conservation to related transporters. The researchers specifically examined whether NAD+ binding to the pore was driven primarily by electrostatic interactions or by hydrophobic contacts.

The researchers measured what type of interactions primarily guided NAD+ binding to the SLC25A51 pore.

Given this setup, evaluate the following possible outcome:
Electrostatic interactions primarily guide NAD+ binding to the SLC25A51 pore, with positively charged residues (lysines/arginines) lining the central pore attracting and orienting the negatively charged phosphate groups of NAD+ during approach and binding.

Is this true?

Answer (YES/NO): NO